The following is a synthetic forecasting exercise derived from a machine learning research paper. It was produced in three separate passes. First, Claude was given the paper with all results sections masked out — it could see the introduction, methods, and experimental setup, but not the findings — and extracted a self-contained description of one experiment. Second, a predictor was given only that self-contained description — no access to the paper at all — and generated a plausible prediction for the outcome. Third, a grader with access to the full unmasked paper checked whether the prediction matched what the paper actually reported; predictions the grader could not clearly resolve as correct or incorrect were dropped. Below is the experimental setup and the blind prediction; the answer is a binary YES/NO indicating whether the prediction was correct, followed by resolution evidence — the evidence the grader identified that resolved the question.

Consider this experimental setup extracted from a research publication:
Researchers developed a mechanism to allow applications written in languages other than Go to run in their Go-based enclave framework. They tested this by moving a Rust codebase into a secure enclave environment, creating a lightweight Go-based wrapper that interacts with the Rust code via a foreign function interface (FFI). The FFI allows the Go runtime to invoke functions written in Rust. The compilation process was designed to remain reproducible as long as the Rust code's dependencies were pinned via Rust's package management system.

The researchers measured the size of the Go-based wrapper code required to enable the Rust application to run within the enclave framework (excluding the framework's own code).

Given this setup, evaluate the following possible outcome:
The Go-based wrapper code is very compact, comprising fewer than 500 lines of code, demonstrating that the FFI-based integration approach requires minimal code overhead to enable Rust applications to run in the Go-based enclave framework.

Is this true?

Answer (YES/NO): YES